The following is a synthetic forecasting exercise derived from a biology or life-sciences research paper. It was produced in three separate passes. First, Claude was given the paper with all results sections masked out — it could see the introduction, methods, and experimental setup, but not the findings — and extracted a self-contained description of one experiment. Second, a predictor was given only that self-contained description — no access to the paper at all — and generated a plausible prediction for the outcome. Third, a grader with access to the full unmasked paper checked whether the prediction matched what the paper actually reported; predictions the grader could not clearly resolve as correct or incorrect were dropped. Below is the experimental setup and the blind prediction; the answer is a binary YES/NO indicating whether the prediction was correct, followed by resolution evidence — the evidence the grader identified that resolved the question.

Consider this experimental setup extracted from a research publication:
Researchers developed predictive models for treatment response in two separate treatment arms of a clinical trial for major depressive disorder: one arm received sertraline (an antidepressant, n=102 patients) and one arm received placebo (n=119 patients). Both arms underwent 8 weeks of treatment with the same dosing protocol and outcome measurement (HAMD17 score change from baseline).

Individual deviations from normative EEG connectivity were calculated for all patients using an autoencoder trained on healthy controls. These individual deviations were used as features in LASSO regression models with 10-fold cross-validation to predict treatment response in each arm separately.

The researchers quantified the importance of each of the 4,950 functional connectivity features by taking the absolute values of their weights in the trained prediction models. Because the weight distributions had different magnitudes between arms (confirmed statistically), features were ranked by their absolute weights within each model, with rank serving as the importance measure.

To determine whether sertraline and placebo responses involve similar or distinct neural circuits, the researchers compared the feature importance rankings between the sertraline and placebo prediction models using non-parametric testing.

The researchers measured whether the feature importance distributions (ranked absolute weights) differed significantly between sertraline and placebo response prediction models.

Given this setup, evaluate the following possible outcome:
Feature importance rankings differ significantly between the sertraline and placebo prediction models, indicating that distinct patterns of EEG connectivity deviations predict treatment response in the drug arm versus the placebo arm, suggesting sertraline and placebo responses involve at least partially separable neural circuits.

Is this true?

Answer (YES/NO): YES